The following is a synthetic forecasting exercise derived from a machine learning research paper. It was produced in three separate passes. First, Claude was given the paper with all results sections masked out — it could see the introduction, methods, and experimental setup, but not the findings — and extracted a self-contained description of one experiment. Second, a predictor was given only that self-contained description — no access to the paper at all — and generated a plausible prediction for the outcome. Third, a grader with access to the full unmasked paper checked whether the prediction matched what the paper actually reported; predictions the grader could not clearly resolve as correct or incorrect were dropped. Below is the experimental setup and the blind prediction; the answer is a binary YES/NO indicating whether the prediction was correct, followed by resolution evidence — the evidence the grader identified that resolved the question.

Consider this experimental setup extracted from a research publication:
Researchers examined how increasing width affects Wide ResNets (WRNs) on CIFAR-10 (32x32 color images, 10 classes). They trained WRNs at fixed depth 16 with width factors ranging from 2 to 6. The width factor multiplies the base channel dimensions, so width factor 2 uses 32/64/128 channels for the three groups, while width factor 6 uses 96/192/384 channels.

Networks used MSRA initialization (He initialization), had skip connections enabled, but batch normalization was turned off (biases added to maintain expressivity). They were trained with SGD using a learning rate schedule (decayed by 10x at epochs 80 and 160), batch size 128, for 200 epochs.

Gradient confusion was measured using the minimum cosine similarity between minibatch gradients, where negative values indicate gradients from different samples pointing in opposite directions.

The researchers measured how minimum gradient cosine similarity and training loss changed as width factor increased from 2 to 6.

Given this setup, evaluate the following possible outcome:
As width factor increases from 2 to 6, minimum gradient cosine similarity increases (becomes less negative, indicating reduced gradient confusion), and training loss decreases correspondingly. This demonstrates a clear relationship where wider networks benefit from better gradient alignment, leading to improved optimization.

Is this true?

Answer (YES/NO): YES